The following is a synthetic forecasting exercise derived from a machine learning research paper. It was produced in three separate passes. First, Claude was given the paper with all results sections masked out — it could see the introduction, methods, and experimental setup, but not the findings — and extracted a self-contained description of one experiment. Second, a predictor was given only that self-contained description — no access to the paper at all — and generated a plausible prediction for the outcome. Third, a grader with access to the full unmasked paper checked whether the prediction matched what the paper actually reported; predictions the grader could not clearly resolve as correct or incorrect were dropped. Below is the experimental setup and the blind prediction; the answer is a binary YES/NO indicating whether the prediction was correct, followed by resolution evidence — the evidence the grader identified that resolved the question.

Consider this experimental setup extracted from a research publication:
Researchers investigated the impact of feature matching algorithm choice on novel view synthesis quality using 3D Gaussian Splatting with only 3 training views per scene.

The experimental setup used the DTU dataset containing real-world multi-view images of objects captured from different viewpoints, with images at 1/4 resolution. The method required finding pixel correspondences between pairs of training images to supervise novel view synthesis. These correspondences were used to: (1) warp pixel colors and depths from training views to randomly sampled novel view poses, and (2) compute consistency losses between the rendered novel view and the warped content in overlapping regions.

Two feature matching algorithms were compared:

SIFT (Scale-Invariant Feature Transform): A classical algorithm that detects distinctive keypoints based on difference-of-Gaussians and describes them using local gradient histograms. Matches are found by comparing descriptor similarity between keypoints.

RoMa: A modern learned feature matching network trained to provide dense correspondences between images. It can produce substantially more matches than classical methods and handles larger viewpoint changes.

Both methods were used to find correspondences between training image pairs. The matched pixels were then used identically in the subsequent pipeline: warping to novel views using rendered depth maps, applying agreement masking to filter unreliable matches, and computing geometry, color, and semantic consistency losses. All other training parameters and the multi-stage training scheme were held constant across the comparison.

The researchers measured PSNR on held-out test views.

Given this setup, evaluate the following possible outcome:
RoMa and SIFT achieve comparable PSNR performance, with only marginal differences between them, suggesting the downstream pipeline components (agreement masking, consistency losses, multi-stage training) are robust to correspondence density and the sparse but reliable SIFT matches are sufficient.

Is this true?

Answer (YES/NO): NO